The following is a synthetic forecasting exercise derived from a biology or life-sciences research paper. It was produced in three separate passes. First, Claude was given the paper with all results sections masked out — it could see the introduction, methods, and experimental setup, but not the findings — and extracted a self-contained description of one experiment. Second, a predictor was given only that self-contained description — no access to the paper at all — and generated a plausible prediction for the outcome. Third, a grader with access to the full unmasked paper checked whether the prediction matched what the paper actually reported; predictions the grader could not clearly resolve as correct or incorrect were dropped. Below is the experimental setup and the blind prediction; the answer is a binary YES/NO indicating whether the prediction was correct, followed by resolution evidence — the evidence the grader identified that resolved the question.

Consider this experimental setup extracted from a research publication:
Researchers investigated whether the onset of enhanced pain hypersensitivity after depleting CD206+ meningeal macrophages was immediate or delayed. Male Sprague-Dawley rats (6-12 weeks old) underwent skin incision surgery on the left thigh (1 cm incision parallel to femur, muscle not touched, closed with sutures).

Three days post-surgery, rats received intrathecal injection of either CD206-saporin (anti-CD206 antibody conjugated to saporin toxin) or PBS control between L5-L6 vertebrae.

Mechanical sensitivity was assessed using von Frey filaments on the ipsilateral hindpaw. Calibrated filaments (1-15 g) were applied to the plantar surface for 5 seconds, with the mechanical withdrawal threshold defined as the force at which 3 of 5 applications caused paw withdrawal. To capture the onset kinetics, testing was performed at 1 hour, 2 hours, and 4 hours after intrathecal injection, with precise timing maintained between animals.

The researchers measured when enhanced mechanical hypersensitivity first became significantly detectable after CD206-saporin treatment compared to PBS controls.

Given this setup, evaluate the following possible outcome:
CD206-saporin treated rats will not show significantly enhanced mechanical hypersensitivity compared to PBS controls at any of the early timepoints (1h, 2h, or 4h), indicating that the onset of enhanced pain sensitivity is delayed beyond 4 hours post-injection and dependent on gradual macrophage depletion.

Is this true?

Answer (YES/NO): NO